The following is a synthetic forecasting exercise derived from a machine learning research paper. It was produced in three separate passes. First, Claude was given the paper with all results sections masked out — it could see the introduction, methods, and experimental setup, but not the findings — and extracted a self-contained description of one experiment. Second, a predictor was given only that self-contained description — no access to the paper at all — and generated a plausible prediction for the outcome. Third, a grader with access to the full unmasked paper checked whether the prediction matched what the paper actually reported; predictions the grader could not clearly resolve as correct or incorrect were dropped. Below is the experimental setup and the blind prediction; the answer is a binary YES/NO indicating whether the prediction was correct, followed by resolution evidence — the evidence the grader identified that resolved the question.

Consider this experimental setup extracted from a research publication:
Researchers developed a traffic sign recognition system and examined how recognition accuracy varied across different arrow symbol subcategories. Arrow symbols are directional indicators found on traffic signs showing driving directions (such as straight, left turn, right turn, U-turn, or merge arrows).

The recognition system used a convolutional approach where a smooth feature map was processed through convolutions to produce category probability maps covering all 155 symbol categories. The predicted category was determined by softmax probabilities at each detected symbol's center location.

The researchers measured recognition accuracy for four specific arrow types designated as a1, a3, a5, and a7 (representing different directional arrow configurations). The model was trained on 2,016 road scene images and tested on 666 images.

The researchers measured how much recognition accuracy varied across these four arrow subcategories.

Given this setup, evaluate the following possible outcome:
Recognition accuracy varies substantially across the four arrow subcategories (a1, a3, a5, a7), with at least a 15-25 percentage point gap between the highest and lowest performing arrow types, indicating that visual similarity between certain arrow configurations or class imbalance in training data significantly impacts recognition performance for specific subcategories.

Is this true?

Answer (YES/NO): NO